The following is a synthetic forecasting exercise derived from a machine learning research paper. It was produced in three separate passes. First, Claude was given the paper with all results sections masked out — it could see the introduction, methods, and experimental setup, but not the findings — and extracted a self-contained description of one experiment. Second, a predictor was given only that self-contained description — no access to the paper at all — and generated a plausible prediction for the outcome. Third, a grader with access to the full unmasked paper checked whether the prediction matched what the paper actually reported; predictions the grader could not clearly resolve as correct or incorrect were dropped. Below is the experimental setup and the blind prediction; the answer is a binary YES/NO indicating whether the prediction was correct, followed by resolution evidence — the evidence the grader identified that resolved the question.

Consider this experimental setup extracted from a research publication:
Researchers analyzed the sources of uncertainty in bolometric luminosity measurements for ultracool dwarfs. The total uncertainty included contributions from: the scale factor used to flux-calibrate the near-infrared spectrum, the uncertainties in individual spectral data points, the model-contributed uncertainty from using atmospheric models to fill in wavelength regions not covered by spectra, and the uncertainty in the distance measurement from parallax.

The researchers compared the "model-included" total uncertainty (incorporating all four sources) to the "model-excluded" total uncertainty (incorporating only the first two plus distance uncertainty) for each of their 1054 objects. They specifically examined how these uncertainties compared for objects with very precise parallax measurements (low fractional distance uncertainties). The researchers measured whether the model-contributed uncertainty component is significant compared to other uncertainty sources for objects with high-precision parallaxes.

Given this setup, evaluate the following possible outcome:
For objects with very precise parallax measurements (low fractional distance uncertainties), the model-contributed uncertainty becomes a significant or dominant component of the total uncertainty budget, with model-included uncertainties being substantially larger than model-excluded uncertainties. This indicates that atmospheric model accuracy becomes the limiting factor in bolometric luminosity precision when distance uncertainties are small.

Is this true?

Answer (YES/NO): YES